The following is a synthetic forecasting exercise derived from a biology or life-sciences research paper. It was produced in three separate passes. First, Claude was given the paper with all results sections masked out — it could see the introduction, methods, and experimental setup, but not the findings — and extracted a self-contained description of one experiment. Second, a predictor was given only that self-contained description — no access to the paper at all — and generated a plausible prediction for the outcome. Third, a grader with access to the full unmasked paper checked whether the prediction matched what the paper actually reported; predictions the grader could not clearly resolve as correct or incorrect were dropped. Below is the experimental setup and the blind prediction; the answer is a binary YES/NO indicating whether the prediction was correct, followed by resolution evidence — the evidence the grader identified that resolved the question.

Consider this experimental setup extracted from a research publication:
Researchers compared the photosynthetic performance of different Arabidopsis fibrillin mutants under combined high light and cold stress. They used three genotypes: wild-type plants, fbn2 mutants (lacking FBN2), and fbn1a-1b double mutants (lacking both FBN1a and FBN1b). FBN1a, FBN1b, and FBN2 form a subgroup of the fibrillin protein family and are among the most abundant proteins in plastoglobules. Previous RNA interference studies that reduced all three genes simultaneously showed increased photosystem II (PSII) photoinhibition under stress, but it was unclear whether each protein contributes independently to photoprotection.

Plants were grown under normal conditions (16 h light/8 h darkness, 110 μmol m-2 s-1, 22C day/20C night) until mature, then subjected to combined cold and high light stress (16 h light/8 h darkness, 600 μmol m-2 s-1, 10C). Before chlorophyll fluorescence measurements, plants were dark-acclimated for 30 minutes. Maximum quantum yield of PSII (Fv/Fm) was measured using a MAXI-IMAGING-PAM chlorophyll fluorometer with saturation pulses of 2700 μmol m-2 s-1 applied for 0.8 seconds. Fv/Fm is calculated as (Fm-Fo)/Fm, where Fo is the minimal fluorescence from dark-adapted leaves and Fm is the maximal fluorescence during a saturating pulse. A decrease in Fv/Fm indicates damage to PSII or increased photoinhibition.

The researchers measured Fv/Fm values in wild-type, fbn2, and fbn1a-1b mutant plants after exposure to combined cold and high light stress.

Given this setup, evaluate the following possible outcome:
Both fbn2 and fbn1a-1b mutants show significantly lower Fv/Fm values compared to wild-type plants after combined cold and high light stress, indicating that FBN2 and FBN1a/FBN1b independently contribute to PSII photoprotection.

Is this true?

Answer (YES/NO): NO